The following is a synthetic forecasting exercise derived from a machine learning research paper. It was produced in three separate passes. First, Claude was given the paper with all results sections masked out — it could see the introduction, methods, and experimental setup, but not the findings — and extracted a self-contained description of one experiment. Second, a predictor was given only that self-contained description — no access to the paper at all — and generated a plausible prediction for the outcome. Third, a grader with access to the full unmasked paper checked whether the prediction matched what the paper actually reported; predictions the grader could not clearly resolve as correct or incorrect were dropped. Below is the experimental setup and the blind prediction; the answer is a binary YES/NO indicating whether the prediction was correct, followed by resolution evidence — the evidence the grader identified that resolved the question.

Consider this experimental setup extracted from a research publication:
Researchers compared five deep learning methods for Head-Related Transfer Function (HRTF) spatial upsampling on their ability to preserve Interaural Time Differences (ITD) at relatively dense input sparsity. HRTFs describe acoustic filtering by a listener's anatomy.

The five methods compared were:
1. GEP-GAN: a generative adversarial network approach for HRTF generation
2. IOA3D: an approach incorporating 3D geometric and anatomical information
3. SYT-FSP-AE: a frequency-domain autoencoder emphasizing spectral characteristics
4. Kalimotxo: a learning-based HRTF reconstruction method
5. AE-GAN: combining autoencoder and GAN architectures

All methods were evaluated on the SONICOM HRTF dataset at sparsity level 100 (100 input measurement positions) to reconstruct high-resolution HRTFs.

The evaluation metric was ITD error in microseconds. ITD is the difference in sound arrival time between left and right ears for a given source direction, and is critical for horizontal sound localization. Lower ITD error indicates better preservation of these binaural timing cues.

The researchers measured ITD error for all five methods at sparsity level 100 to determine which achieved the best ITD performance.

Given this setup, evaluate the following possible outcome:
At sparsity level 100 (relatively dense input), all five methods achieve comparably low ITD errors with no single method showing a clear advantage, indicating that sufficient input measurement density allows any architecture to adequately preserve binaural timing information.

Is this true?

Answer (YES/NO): NO